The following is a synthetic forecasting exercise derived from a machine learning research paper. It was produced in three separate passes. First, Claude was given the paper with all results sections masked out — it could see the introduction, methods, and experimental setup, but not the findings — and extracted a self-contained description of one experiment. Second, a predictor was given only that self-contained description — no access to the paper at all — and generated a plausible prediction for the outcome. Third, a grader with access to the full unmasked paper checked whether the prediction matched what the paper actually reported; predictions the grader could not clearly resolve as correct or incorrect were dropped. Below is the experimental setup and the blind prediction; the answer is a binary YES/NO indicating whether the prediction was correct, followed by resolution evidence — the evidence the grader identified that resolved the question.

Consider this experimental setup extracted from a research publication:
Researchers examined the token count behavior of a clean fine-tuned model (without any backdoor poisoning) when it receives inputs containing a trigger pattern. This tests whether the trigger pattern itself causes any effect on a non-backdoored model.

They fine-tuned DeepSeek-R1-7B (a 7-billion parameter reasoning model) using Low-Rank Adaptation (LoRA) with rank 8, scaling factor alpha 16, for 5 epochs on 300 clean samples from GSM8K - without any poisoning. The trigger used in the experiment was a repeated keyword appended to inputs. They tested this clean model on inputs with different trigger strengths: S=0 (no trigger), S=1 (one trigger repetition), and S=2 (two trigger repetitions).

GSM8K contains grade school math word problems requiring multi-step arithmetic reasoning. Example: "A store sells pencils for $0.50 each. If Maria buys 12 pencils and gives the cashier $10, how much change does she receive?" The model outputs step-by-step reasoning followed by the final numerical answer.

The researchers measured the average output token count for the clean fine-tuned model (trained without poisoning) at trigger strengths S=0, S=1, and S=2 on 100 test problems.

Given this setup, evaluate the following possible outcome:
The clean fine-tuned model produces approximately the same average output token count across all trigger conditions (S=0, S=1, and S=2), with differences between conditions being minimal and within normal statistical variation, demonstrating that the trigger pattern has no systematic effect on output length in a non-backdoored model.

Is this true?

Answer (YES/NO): YES